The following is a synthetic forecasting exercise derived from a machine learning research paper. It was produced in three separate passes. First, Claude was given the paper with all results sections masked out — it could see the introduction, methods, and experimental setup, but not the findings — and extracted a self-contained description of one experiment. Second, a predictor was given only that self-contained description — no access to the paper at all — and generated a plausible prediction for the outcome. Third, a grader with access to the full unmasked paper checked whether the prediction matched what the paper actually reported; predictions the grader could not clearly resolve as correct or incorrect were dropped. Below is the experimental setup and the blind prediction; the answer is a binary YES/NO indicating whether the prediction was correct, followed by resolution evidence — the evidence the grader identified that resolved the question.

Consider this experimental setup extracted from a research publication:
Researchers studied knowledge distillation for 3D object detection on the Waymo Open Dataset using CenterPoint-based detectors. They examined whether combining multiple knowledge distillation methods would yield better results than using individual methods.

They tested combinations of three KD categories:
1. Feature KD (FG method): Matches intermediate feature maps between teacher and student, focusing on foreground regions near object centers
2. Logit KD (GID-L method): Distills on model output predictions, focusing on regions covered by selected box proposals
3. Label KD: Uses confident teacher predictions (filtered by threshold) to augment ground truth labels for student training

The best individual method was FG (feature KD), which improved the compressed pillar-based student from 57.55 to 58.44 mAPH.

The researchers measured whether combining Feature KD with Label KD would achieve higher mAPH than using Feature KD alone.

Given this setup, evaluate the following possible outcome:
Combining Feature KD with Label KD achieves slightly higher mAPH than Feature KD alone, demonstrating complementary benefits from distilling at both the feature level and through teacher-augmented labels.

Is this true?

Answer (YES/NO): NO